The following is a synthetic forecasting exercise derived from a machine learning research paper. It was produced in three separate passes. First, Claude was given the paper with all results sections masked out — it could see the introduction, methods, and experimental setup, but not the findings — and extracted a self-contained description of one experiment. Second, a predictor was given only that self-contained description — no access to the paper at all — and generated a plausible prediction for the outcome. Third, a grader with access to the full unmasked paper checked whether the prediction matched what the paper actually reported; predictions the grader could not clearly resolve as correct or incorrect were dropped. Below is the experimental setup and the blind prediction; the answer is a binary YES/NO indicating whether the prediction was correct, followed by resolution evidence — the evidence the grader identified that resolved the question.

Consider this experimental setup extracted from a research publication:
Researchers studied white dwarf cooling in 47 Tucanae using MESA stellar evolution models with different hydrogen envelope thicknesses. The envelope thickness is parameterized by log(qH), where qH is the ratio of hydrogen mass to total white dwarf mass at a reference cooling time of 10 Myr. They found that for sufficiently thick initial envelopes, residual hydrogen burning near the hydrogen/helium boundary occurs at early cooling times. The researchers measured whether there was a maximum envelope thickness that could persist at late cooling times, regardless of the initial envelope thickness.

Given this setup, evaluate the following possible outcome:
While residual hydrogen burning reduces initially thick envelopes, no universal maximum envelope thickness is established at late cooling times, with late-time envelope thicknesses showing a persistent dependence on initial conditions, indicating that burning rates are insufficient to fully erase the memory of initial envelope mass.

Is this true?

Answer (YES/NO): NO